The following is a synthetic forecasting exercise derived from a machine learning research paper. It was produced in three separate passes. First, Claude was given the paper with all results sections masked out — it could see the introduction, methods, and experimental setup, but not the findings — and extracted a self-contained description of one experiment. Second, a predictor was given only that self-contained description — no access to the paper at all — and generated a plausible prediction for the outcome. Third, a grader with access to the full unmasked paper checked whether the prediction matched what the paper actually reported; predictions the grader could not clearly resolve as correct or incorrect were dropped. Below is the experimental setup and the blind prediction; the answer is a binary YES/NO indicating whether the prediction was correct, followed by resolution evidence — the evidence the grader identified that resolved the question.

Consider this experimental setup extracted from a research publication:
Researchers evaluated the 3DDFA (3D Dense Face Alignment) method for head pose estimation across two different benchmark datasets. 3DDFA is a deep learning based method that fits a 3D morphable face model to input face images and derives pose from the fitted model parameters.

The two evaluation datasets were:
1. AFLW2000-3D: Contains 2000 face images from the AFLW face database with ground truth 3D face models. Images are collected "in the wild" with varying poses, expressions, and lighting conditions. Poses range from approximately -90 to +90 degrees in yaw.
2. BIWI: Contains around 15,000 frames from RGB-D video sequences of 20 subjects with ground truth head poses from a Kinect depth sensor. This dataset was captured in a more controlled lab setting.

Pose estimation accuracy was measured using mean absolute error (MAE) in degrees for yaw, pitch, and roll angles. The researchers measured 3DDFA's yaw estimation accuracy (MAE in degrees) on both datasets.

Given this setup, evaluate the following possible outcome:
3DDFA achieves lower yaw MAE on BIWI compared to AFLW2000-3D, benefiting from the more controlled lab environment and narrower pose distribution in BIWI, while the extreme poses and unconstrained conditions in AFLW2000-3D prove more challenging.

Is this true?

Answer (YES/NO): NO